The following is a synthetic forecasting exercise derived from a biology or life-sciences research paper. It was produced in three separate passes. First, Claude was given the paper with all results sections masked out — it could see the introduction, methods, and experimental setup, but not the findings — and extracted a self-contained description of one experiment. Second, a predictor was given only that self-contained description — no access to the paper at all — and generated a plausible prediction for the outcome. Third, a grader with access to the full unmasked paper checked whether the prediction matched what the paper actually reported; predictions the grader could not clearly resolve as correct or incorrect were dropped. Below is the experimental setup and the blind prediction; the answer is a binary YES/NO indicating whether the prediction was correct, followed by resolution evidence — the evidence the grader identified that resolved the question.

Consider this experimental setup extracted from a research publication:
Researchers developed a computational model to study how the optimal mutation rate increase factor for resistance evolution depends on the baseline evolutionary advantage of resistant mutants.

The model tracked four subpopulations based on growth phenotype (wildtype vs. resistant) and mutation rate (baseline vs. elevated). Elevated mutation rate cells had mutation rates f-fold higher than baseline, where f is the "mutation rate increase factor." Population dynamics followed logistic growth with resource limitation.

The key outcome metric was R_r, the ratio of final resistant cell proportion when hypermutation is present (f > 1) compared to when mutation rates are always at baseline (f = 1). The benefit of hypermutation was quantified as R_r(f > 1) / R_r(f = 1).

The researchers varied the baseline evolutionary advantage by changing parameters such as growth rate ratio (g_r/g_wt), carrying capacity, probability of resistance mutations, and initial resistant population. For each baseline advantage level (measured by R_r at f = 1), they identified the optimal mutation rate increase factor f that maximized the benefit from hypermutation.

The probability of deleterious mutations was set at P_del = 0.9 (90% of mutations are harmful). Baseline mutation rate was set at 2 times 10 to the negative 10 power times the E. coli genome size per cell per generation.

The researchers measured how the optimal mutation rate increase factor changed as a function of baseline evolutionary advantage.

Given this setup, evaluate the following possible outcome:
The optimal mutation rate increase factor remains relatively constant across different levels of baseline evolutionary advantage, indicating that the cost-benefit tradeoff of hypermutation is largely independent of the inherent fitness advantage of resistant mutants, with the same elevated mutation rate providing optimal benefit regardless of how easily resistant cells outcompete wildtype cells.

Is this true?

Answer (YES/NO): NO